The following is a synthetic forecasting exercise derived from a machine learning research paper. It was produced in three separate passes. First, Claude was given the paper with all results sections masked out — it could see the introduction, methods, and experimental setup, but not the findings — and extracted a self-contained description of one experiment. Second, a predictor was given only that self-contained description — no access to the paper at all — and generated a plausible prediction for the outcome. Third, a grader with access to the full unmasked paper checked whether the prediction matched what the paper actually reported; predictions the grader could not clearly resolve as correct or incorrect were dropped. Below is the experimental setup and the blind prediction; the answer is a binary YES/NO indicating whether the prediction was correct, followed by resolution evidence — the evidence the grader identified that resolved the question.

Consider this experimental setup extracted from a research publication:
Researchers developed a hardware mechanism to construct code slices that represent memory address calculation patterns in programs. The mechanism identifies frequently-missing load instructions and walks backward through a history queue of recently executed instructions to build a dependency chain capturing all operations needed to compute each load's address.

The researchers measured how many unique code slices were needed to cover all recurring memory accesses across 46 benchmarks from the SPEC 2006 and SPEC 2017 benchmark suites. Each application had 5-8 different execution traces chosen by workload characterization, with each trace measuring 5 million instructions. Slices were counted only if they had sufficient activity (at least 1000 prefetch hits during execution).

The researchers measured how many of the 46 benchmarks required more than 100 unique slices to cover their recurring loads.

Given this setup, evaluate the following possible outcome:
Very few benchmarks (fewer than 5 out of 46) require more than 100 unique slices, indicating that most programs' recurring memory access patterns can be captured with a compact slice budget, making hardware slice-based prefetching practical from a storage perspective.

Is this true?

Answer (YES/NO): NO